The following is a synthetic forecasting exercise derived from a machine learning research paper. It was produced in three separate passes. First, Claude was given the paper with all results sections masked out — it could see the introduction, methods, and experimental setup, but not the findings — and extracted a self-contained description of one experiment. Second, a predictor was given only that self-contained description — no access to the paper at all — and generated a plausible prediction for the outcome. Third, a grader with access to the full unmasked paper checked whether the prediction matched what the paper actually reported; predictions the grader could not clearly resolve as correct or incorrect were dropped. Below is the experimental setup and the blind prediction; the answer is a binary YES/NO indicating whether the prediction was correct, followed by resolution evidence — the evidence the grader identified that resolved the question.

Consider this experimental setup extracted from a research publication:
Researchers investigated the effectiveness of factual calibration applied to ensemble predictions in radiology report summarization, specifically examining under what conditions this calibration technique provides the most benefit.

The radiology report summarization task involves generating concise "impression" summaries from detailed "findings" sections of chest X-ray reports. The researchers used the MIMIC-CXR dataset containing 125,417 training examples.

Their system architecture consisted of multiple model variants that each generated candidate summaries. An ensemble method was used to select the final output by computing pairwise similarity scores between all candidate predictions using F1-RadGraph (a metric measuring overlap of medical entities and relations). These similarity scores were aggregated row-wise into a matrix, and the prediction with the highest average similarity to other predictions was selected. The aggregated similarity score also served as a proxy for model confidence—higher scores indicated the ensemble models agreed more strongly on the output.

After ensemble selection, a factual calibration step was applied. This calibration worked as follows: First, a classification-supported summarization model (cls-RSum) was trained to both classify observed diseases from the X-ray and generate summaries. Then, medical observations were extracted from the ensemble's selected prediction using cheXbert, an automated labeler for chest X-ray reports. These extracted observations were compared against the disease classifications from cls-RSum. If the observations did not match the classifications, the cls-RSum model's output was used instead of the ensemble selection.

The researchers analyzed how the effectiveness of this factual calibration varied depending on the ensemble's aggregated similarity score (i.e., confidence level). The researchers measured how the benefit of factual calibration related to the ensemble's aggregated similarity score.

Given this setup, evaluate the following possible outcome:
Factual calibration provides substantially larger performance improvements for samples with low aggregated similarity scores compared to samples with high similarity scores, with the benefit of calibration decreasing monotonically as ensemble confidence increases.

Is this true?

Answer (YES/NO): NO